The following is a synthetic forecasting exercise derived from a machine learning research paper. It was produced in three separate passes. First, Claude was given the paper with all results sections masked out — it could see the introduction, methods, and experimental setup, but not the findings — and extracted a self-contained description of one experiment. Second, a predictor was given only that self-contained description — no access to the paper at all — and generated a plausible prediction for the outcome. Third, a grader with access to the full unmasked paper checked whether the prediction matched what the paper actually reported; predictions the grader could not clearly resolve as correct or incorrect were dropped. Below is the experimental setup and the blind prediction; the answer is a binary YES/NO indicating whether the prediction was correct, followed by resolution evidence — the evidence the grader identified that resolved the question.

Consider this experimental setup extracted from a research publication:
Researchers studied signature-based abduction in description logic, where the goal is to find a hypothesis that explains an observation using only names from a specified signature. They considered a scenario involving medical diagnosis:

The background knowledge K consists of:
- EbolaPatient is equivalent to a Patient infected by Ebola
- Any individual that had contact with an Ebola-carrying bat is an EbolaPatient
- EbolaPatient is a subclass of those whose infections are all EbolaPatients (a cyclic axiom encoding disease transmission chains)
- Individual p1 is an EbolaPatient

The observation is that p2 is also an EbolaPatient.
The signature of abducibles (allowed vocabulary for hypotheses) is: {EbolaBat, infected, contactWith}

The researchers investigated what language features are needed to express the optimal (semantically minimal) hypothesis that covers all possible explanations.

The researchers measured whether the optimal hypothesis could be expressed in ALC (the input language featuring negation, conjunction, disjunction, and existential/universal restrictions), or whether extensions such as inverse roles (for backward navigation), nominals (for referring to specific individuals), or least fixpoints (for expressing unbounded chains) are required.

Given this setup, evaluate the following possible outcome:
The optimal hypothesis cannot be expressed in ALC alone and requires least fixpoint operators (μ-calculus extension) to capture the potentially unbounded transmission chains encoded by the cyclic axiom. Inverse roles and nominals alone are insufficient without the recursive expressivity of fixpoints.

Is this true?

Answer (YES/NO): YES